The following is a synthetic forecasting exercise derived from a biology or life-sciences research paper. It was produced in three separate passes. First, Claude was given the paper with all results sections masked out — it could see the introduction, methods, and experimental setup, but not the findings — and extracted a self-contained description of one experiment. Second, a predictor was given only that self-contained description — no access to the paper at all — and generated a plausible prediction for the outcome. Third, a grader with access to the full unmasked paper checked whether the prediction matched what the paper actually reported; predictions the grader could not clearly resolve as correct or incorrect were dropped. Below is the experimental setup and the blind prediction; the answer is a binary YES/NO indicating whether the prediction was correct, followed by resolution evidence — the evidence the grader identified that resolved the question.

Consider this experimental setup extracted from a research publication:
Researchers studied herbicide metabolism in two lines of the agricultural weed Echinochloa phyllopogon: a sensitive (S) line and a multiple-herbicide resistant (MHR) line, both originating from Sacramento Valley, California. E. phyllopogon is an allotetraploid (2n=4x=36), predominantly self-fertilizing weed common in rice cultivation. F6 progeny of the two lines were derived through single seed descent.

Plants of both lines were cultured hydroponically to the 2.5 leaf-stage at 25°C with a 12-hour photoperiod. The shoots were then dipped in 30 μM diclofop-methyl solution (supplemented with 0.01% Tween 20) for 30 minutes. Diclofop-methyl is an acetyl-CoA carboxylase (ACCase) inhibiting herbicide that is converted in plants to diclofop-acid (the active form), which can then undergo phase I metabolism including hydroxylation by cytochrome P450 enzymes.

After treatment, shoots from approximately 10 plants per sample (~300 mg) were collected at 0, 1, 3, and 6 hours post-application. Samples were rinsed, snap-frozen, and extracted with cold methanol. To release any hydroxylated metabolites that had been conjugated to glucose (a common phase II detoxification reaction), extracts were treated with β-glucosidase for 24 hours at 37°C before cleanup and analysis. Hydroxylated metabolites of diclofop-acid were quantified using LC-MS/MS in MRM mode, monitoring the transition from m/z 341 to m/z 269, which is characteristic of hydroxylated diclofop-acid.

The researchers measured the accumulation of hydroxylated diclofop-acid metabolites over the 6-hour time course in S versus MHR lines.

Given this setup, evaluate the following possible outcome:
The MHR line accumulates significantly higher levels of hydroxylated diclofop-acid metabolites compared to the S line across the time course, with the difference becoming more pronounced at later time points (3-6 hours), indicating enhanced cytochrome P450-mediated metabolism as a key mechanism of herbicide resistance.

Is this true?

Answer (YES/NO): NO